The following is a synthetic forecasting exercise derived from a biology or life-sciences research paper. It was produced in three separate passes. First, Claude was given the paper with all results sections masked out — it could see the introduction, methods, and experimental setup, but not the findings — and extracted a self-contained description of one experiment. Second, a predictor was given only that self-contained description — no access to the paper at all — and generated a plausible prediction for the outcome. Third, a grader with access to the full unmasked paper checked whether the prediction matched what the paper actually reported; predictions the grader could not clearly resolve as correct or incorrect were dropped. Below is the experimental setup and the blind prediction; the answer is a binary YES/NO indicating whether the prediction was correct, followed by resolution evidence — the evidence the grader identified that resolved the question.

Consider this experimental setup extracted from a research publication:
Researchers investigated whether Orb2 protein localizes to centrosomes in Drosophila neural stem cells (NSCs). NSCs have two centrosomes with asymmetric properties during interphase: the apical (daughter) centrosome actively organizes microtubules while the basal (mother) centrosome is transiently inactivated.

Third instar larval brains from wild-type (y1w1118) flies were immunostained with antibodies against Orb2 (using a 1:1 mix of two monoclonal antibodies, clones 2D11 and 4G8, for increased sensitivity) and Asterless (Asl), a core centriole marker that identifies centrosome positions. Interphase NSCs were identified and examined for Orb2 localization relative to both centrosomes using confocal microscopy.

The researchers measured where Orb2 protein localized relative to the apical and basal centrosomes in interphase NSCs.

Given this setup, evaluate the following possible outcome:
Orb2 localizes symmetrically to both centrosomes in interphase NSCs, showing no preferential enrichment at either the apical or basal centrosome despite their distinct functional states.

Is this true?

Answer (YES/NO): NO